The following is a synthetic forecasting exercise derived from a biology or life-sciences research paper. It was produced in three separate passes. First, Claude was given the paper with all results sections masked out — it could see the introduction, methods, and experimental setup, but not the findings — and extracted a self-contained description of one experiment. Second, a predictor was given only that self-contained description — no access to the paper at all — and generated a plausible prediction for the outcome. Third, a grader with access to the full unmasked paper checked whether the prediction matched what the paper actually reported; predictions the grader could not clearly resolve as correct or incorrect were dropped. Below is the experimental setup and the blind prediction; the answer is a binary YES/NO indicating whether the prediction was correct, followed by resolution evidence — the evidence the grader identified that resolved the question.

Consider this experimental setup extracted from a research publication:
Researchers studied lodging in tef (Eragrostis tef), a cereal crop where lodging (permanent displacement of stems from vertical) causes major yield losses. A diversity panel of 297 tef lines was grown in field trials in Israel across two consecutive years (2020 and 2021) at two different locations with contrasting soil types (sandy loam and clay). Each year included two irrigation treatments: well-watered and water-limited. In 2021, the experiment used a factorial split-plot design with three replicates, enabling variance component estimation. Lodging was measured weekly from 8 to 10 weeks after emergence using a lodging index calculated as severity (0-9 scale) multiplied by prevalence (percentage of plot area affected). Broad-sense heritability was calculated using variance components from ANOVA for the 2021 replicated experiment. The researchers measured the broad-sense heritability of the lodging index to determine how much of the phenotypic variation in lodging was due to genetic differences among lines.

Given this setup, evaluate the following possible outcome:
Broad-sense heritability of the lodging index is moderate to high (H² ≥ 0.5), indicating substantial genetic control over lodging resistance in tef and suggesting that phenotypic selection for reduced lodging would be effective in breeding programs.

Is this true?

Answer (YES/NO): NO